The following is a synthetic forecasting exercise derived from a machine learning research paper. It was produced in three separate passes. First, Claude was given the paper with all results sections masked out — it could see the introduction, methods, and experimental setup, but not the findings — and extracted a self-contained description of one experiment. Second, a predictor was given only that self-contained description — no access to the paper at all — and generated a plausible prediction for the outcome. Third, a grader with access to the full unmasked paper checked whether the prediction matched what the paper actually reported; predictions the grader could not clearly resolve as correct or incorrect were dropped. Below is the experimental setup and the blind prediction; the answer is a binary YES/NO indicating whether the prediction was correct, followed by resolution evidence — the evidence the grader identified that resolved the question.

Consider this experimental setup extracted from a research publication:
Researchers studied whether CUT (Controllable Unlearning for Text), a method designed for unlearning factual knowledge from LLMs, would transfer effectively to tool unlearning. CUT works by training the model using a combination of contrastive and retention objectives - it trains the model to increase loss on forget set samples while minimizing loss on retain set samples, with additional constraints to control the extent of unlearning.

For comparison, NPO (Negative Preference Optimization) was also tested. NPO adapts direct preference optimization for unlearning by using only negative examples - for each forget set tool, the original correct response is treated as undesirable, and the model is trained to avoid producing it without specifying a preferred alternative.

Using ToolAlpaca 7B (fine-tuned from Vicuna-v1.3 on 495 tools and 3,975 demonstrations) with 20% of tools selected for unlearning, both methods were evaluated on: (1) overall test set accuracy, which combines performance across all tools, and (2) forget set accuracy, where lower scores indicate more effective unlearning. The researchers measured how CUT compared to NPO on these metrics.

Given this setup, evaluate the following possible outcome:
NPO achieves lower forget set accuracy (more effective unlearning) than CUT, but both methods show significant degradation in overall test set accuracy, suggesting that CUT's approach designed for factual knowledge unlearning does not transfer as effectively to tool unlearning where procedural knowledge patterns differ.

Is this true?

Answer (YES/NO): YES